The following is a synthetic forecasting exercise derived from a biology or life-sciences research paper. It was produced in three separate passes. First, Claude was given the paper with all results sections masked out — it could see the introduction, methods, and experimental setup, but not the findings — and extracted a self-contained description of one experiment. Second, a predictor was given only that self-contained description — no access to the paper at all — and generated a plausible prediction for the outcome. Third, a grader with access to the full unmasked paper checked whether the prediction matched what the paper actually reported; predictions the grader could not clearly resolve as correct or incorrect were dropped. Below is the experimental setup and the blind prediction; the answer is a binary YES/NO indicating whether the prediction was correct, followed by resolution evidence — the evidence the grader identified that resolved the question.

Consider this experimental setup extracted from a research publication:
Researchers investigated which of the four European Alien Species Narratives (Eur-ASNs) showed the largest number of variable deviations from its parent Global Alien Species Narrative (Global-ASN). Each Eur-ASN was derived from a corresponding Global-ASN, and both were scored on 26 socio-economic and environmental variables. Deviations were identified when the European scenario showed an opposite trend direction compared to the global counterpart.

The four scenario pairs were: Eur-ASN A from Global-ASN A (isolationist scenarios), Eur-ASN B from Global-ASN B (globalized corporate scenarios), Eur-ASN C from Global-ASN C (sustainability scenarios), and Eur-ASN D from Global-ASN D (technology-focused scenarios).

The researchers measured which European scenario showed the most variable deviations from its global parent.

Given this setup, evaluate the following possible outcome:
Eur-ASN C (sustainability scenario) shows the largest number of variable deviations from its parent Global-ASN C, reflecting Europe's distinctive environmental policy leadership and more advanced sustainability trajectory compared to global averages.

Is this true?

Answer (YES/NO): NO